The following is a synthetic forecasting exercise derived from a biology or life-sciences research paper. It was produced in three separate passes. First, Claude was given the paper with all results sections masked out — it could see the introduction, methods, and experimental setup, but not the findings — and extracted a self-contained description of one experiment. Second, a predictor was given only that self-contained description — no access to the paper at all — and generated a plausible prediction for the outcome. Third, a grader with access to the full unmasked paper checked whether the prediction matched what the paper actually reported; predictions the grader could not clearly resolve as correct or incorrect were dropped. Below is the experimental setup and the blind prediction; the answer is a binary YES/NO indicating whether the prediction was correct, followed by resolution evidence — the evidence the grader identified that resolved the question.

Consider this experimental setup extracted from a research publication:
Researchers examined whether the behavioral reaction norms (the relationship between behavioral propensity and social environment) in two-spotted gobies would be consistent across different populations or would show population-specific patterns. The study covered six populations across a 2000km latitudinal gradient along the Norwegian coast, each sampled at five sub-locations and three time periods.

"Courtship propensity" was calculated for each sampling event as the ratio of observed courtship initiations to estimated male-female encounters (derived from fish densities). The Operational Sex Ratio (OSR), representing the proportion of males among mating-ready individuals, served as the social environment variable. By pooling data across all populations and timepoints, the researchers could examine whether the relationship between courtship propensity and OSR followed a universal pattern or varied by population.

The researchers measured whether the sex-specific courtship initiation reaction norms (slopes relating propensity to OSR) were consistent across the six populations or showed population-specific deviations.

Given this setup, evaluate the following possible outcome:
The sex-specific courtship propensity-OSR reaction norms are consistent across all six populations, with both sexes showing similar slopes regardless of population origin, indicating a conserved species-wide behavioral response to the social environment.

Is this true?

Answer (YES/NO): YES